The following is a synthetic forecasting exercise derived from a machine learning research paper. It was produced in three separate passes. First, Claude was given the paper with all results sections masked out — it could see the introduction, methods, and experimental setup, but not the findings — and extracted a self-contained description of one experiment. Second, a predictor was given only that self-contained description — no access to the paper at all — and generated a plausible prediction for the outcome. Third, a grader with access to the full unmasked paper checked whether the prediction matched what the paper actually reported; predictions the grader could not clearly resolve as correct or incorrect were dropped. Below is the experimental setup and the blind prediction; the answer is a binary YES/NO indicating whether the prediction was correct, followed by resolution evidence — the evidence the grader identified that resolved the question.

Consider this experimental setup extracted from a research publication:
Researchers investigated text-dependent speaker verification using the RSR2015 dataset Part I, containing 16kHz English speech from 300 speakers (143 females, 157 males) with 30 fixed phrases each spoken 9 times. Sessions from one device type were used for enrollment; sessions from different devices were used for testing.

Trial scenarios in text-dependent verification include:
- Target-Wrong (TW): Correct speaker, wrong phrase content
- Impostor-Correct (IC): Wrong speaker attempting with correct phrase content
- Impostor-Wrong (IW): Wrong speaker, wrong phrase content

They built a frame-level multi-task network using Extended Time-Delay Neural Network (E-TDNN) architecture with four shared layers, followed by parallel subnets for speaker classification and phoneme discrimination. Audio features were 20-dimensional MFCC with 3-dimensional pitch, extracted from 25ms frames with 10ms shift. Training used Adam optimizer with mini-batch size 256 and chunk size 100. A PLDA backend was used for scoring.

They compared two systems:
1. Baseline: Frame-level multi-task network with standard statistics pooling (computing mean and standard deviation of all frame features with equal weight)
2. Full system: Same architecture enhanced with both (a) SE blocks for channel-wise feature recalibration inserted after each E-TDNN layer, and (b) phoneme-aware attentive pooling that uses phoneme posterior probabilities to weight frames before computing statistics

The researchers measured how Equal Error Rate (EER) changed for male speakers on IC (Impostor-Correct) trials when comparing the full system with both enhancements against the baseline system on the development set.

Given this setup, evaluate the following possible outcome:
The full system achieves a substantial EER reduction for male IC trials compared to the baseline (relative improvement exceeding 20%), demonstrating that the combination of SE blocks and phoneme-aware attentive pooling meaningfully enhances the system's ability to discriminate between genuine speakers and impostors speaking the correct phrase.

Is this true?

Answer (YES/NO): NO